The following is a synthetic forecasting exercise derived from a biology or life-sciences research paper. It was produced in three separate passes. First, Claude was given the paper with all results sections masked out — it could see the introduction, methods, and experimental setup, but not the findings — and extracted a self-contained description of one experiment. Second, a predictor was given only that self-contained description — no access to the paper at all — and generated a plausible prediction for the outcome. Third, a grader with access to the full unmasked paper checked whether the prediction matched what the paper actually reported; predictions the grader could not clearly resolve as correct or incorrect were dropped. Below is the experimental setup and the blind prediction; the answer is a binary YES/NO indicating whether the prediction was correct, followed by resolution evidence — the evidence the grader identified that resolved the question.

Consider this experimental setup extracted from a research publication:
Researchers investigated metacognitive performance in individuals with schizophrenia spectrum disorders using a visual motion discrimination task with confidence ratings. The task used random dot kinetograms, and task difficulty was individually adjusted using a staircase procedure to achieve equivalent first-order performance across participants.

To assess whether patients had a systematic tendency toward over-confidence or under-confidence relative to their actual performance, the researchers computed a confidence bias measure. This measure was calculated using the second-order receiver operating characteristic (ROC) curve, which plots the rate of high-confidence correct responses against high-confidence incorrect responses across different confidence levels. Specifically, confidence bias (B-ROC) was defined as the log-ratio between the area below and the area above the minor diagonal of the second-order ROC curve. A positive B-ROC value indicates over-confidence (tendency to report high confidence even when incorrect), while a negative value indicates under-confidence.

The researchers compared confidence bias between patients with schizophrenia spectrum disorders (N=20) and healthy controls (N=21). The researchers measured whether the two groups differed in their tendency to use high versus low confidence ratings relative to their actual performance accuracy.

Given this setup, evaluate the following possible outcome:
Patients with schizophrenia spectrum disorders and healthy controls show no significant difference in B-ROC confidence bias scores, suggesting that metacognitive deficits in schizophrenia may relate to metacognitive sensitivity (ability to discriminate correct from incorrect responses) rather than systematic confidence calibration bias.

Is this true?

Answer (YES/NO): NO